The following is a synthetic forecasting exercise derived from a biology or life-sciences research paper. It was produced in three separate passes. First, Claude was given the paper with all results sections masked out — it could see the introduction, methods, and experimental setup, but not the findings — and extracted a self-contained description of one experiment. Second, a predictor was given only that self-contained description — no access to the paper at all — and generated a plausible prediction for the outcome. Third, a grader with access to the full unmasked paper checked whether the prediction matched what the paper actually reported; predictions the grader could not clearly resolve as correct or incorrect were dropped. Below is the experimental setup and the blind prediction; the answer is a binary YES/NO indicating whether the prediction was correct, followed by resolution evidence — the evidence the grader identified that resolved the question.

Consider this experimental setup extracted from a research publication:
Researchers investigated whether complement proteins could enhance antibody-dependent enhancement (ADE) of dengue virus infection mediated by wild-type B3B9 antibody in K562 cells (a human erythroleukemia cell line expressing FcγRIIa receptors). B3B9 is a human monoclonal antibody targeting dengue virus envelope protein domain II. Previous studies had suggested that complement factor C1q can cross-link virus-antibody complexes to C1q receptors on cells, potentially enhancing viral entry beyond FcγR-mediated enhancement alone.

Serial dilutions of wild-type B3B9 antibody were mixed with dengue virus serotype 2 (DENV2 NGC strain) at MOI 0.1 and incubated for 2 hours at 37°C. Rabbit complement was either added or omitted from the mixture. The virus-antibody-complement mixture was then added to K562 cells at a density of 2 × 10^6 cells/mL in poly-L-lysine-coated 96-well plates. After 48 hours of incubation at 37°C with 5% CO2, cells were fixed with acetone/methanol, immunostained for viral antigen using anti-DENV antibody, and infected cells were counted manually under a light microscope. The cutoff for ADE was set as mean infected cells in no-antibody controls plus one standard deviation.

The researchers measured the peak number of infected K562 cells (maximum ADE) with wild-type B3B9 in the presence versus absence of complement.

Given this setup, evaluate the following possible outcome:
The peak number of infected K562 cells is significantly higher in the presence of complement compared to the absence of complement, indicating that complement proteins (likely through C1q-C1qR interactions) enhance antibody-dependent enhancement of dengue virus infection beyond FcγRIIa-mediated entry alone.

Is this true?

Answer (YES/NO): NO